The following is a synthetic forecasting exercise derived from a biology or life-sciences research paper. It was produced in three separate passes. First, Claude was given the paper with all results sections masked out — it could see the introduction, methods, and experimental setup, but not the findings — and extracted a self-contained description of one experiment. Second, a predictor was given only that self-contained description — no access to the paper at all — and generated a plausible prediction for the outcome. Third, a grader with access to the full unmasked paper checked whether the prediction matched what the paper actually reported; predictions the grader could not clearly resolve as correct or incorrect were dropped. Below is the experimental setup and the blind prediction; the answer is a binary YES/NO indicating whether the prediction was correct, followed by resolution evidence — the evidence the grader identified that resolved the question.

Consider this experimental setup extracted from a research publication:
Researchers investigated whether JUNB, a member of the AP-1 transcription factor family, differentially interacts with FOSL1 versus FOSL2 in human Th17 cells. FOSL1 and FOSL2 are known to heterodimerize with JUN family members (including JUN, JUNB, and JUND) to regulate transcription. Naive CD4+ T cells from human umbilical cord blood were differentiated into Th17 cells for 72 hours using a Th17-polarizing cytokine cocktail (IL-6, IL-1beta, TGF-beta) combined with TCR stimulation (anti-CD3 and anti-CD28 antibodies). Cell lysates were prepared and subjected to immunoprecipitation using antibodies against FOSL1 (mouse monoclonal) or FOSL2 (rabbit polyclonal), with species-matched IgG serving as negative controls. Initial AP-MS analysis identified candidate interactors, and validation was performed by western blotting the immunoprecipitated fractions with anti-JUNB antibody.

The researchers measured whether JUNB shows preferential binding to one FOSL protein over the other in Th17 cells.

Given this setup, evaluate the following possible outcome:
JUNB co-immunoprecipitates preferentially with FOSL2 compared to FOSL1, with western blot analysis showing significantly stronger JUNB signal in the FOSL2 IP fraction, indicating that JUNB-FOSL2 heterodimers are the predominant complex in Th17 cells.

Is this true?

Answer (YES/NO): NO